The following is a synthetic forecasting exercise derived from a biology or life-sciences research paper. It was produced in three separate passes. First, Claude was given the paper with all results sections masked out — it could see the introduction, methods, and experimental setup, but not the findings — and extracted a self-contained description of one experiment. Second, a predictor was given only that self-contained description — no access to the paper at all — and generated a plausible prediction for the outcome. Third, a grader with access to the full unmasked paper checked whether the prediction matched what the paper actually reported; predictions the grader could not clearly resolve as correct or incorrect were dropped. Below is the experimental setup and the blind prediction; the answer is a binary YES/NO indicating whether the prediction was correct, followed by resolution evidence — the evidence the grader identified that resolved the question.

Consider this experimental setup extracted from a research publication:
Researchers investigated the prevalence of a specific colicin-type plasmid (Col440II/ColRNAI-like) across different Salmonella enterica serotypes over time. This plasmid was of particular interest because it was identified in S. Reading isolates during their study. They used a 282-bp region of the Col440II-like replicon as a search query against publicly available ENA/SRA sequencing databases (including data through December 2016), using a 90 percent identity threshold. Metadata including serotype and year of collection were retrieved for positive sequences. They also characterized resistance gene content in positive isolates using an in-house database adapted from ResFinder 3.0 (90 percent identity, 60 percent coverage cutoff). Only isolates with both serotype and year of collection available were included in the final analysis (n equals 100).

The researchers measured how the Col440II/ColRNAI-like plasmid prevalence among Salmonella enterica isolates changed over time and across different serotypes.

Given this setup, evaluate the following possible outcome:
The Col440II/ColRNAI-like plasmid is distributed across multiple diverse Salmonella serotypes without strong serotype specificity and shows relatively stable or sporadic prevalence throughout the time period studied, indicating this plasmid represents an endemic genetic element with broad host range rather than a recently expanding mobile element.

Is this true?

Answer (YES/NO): NO